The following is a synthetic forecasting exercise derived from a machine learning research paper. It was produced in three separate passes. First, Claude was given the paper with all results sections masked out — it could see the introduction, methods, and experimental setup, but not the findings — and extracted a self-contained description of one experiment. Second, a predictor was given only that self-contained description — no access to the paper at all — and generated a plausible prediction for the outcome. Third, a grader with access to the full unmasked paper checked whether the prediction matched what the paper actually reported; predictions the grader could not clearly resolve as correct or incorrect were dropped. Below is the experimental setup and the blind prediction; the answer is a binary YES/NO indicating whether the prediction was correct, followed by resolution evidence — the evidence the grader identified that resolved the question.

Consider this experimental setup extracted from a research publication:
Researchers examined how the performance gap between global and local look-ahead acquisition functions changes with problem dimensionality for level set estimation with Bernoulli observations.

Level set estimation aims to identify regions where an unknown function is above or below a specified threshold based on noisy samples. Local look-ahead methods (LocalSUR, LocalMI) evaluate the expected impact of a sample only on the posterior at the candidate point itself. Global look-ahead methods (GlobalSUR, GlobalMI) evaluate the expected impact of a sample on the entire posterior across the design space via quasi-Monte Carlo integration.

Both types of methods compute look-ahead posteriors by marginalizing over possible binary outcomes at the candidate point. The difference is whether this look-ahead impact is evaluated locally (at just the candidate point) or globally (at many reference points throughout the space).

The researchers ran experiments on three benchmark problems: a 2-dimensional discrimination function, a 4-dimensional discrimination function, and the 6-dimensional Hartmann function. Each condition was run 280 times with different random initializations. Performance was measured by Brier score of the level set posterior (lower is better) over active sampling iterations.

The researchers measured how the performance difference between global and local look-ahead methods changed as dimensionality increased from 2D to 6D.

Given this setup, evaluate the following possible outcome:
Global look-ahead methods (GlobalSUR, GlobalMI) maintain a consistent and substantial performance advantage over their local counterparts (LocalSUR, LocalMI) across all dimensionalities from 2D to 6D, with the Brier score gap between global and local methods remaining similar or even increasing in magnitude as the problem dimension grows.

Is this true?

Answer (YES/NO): NO